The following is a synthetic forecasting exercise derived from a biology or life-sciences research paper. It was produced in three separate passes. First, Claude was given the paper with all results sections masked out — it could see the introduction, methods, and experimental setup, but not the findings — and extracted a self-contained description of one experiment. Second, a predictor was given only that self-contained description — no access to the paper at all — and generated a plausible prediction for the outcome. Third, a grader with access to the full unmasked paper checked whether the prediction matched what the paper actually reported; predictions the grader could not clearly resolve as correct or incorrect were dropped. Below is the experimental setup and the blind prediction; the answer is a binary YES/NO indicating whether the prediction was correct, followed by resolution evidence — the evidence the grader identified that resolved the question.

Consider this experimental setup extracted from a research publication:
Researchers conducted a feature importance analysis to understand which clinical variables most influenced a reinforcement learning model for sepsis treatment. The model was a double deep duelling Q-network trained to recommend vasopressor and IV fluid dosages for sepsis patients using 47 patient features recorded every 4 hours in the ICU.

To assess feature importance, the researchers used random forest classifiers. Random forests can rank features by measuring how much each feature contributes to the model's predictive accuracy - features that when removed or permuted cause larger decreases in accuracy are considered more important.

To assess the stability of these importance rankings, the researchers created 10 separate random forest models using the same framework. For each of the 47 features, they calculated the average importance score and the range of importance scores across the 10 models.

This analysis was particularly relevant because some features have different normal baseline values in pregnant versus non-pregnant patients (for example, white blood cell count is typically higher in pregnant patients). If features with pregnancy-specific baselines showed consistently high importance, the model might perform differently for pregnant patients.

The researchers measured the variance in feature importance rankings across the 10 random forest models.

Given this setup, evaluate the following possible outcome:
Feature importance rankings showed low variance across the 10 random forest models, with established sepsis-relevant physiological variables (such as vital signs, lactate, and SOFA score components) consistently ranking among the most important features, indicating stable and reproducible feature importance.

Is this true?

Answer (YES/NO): NO